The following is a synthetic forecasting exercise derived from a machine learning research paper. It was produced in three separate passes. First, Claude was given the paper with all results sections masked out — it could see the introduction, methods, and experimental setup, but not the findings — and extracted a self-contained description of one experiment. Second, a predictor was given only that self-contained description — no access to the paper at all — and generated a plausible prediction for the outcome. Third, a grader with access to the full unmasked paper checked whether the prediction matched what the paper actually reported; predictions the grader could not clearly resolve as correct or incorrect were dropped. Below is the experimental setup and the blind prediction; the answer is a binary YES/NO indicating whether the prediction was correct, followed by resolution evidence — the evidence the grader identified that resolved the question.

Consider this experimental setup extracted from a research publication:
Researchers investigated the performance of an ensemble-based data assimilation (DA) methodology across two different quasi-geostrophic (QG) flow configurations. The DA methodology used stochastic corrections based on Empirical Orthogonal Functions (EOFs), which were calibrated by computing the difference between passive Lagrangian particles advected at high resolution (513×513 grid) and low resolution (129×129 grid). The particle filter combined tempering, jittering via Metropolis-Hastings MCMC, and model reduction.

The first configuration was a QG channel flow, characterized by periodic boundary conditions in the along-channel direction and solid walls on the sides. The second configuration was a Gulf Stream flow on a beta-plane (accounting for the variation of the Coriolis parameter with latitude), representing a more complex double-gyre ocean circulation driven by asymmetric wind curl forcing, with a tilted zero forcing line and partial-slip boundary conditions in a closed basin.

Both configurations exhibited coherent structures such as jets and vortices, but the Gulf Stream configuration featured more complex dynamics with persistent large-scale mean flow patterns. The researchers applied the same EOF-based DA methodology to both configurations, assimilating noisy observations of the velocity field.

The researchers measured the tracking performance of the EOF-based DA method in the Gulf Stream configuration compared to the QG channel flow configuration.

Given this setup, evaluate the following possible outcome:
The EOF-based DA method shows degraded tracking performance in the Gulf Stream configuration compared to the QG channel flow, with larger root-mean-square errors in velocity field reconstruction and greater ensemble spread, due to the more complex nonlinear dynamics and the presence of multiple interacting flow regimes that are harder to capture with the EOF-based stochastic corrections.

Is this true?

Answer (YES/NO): NO